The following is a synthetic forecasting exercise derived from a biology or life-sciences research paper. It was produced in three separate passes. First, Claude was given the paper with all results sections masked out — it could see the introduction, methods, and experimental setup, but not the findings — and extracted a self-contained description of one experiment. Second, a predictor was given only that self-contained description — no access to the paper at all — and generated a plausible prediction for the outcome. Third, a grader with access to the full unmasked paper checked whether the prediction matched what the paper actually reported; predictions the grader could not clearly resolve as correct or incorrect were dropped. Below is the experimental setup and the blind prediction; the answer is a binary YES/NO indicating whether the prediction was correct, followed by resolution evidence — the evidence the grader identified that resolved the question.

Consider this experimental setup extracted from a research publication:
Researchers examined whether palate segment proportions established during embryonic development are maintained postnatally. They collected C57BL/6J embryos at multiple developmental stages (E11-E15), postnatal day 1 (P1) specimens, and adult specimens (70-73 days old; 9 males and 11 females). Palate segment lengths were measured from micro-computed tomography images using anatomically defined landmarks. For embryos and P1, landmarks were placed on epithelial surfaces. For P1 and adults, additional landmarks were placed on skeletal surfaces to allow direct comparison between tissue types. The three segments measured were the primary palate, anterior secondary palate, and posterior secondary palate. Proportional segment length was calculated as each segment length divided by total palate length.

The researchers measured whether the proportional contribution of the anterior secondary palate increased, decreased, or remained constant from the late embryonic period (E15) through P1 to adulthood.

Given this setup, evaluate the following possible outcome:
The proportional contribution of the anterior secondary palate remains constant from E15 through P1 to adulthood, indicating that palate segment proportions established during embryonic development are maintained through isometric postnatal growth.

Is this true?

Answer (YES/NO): NO